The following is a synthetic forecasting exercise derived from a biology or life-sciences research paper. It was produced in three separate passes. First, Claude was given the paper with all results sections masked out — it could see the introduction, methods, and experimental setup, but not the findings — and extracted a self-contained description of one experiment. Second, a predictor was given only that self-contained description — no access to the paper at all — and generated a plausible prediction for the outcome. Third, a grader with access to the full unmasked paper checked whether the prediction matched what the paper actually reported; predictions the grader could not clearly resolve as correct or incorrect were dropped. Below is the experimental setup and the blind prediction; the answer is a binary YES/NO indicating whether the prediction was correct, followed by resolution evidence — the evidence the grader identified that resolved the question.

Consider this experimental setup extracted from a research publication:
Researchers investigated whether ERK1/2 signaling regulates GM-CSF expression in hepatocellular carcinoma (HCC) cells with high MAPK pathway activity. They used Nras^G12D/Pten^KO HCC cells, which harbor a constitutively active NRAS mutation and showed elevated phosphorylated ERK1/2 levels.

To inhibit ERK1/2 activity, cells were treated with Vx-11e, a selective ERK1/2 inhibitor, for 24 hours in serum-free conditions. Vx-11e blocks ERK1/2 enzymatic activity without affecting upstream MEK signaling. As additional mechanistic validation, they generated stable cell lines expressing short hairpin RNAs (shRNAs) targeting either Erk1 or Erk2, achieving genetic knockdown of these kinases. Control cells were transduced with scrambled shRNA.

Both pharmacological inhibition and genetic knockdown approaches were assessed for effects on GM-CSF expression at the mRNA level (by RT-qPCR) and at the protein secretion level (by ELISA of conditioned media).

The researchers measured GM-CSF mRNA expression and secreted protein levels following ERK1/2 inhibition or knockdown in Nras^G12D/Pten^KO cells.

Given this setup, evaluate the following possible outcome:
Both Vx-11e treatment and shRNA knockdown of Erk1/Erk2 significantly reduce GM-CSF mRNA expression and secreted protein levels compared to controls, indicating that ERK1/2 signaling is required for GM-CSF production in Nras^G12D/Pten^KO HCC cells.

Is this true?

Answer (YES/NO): YES